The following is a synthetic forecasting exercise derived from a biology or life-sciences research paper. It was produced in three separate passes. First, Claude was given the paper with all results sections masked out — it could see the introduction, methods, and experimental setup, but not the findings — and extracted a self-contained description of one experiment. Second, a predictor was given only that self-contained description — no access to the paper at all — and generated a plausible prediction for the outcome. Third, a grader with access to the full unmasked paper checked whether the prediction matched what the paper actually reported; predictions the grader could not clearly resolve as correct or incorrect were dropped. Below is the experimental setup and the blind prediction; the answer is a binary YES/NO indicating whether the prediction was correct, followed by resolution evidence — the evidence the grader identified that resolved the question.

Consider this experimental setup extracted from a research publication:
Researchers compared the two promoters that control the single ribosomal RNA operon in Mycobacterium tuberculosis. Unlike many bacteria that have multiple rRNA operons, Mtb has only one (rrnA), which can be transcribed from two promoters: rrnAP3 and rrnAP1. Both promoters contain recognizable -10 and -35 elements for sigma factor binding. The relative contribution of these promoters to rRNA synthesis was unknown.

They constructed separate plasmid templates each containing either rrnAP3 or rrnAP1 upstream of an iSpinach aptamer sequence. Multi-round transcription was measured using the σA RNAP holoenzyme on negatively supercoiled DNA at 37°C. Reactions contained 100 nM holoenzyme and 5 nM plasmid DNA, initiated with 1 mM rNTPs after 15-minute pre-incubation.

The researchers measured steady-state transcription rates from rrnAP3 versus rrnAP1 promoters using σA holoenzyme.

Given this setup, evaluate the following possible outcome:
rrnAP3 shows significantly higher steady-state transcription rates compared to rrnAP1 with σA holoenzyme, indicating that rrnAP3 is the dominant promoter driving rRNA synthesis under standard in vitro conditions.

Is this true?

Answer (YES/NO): YES